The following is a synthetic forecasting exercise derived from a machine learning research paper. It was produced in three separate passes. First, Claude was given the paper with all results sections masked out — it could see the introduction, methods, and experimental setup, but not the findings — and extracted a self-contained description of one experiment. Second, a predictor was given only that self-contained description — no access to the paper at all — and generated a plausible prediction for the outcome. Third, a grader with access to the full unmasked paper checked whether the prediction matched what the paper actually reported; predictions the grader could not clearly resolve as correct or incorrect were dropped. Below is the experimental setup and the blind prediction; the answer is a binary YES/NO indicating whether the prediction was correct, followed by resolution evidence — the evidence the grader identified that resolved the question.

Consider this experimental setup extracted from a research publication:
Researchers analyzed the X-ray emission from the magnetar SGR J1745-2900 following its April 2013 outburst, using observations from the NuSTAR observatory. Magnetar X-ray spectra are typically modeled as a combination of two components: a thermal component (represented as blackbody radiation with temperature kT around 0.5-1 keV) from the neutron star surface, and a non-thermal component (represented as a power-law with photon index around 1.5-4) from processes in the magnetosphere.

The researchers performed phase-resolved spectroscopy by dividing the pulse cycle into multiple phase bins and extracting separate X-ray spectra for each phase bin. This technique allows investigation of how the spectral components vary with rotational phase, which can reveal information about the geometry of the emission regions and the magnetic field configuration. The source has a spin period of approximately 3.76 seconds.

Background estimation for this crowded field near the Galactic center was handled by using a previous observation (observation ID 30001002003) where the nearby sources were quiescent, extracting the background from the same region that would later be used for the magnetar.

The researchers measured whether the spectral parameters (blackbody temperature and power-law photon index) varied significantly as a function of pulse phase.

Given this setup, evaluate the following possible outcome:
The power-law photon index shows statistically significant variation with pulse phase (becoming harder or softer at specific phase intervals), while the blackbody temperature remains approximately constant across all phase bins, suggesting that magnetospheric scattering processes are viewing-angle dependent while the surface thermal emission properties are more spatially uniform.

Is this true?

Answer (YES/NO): NO